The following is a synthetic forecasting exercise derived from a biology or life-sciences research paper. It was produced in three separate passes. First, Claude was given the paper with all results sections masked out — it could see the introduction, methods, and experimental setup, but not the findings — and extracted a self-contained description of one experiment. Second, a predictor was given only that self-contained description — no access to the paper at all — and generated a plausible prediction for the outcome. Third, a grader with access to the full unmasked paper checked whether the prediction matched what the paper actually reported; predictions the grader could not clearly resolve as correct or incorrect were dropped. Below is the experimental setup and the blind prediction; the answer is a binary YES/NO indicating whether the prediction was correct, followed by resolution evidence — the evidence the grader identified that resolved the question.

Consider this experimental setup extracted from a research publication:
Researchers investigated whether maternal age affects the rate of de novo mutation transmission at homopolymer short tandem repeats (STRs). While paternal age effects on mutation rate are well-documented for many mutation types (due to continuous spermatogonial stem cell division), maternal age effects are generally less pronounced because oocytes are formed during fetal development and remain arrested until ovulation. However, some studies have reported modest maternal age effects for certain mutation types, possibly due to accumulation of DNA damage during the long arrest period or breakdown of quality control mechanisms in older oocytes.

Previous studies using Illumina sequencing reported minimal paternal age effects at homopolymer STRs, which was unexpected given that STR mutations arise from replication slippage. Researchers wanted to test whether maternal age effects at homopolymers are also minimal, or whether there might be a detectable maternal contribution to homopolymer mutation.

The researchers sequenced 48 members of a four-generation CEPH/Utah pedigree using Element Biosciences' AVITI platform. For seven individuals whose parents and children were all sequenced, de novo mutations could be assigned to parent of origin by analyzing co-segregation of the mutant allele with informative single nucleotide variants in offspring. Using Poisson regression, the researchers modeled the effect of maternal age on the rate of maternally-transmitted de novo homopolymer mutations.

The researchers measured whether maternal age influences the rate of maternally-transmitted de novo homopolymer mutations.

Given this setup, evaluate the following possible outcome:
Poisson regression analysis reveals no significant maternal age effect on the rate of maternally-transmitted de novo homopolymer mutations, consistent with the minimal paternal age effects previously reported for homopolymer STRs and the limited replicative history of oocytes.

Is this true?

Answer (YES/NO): YES